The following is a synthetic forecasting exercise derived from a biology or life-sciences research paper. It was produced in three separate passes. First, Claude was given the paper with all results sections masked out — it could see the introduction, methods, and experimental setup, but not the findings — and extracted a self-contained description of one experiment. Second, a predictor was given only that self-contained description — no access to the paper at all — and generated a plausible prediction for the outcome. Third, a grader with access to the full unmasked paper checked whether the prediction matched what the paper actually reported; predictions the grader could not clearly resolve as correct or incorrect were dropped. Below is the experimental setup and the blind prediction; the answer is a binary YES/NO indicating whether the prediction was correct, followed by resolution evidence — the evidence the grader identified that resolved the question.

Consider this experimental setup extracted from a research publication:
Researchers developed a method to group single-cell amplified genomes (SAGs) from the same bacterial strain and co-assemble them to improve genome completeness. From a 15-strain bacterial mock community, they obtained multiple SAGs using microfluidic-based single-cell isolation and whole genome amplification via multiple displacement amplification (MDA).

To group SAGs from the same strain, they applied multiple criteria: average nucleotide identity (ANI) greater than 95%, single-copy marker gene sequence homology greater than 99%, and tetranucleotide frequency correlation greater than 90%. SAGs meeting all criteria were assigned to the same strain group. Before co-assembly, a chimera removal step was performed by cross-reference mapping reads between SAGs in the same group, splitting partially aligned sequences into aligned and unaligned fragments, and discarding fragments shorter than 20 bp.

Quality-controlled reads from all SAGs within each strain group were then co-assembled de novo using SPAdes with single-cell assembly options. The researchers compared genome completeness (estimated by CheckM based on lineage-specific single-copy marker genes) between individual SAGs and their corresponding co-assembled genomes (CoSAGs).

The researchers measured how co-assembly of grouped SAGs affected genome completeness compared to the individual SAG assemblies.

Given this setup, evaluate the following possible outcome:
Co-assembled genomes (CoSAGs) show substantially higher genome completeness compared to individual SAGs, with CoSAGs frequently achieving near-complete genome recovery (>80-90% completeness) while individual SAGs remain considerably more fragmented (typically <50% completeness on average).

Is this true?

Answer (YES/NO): NO